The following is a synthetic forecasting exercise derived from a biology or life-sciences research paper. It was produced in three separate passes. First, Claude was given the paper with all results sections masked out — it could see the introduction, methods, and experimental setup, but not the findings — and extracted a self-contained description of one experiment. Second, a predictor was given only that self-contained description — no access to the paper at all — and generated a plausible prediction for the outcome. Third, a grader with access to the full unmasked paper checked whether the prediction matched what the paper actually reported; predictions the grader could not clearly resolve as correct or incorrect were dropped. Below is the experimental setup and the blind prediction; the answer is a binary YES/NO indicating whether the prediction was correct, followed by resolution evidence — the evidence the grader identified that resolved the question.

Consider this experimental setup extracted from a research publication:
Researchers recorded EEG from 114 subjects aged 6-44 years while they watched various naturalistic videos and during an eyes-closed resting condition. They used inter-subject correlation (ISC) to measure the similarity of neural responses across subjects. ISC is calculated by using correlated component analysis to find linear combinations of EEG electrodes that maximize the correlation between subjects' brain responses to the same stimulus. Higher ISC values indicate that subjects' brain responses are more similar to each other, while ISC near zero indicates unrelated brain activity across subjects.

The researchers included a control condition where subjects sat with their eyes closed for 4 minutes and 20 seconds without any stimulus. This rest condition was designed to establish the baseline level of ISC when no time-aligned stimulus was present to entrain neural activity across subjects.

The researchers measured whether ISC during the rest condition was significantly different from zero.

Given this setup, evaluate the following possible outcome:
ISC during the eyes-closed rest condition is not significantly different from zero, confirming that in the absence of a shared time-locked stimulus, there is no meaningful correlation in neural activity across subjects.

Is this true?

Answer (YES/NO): YES